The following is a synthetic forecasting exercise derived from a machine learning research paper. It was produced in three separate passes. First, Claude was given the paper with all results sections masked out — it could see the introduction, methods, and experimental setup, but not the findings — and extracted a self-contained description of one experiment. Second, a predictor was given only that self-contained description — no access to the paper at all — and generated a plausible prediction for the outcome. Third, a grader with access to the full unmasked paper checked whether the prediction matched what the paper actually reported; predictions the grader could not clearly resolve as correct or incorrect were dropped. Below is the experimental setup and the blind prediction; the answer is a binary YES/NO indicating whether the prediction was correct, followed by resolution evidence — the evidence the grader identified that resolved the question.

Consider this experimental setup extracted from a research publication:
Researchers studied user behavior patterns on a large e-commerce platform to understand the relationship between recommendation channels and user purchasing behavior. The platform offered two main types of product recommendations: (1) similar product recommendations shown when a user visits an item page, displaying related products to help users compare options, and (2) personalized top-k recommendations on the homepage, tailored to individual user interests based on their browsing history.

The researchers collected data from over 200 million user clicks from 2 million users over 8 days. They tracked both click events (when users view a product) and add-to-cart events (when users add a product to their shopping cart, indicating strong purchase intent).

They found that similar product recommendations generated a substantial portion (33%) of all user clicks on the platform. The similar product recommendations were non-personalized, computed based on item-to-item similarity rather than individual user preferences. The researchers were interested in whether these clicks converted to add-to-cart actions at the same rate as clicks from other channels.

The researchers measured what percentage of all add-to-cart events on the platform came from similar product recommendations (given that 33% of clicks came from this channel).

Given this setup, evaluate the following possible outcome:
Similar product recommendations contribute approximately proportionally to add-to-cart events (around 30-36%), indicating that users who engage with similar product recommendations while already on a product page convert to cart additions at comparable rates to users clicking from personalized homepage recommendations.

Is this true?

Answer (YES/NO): NO